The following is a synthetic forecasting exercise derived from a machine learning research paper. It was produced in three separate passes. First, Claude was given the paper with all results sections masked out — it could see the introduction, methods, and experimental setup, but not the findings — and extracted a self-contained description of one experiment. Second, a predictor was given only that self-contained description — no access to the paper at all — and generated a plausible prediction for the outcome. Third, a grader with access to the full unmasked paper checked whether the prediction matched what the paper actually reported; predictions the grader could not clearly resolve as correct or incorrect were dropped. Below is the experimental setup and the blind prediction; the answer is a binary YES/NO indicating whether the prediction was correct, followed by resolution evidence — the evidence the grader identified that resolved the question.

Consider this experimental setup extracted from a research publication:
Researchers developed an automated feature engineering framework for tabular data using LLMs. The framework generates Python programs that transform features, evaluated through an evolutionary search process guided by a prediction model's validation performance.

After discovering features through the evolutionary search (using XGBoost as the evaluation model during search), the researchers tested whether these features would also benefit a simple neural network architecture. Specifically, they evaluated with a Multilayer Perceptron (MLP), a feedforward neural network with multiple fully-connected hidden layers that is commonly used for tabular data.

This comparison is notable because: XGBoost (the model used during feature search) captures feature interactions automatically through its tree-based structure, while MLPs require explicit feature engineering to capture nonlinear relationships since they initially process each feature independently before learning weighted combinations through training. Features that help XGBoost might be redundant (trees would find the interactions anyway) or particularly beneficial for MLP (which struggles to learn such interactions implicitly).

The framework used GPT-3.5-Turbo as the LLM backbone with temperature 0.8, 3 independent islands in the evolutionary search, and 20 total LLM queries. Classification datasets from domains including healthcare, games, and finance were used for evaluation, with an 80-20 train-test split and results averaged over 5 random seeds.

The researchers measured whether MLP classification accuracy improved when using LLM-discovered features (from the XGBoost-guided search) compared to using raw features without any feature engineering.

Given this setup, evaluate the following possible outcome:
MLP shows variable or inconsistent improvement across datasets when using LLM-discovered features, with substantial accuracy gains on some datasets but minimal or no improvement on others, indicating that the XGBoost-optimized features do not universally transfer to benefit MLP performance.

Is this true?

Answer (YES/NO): NO